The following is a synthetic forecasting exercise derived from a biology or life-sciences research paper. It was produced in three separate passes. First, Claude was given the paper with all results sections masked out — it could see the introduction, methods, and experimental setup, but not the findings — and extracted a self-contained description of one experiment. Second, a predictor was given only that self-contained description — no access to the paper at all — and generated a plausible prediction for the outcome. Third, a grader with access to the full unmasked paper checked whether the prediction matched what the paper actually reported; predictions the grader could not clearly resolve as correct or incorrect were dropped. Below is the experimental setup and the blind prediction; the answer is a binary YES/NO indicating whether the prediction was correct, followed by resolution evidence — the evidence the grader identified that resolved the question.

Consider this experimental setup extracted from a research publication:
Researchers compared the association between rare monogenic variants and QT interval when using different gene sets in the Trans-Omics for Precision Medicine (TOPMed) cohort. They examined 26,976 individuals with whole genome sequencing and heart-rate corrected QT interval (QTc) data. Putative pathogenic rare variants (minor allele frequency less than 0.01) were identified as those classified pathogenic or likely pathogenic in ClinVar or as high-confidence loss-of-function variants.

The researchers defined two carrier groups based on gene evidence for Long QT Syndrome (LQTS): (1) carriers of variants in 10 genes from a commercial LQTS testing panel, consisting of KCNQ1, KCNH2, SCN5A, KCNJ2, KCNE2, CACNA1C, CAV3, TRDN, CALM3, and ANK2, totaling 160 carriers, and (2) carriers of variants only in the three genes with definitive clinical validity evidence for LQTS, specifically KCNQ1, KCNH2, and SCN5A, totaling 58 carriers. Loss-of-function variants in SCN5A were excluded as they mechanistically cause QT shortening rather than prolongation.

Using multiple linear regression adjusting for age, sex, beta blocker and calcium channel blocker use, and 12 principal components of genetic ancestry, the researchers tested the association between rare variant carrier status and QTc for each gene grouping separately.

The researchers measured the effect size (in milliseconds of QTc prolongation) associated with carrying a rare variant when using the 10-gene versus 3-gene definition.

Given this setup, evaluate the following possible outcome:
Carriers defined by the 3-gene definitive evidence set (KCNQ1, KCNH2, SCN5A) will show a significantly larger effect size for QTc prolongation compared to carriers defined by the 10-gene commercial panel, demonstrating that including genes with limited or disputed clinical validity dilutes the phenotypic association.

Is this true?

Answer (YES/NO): YES